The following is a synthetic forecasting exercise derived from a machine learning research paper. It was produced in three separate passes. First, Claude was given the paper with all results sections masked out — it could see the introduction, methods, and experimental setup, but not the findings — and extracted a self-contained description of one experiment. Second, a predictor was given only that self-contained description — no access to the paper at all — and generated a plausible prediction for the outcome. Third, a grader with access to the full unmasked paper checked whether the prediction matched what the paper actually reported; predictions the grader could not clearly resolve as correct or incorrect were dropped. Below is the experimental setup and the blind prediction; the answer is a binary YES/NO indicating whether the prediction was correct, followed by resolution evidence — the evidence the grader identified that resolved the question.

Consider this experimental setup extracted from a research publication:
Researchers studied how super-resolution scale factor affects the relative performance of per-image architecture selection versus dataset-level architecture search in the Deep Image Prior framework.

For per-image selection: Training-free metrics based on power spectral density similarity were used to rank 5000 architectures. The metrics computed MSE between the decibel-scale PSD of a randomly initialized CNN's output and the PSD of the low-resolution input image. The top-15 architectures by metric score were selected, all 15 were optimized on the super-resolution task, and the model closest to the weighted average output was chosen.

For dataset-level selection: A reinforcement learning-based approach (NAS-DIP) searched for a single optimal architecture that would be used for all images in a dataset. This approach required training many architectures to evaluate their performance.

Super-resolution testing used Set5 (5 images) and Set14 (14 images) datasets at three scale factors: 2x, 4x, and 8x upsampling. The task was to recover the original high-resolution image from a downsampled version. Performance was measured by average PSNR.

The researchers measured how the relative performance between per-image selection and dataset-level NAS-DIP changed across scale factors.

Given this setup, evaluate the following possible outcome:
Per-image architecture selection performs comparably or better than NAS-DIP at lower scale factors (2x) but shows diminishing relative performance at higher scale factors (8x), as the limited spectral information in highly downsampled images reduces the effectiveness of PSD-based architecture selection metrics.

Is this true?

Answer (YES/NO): NO